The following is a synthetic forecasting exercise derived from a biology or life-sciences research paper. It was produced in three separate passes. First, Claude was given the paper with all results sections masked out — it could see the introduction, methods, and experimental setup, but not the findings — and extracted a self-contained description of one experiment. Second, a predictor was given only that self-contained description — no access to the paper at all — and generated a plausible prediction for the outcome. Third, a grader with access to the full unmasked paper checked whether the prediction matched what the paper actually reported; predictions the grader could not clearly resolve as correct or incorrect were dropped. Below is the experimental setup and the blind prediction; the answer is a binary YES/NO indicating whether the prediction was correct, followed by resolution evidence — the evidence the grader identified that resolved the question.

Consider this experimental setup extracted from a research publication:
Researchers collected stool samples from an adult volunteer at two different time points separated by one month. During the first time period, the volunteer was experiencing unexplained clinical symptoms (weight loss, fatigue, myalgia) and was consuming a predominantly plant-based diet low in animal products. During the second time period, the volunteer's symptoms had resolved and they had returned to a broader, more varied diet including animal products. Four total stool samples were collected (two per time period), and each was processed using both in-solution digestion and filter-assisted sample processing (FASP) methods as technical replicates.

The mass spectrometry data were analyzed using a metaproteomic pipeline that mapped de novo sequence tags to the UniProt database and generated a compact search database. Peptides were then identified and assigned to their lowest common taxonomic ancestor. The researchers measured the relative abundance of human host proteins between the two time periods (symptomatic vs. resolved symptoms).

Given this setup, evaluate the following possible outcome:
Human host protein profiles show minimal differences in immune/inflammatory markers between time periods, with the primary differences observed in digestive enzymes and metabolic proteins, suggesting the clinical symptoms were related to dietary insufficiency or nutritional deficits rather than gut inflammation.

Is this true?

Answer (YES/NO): NO